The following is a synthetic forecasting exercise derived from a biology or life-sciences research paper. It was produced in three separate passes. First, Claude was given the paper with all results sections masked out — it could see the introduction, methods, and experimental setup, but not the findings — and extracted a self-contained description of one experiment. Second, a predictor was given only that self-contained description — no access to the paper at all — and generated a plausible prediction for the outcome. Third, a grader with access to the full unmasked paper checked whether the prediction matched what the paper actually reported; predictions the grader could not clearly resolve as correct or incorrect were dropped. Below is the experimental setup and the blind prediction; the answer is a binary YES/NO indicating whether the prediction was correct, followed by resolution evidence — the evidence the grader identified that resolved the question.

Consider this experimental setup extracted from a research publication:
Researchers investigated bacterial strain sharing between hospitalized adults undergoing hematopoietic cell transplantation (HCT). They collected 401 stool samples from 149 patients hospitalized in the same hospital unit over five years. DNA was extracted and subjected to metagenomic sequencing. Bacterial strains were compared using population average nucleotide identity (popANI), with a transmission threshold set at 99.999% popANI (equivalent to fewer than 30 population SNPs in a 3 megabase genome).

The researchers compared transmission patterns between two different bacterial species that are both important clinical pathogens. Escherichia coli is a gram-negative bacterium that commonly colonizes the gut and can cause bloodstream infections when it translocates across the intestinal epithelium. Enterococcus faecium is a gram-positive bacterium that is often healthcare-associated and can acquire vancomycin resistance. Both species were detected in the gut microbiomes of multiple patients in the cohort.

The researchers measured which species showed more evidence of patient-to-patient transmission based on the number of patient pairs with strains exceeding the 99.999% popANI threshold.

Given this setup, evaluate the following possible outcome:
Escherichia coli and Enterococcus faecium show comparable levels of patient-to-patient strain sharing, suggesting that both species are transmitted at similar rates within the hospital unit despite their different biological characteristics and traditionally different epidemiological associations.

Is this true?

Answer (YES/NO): NO